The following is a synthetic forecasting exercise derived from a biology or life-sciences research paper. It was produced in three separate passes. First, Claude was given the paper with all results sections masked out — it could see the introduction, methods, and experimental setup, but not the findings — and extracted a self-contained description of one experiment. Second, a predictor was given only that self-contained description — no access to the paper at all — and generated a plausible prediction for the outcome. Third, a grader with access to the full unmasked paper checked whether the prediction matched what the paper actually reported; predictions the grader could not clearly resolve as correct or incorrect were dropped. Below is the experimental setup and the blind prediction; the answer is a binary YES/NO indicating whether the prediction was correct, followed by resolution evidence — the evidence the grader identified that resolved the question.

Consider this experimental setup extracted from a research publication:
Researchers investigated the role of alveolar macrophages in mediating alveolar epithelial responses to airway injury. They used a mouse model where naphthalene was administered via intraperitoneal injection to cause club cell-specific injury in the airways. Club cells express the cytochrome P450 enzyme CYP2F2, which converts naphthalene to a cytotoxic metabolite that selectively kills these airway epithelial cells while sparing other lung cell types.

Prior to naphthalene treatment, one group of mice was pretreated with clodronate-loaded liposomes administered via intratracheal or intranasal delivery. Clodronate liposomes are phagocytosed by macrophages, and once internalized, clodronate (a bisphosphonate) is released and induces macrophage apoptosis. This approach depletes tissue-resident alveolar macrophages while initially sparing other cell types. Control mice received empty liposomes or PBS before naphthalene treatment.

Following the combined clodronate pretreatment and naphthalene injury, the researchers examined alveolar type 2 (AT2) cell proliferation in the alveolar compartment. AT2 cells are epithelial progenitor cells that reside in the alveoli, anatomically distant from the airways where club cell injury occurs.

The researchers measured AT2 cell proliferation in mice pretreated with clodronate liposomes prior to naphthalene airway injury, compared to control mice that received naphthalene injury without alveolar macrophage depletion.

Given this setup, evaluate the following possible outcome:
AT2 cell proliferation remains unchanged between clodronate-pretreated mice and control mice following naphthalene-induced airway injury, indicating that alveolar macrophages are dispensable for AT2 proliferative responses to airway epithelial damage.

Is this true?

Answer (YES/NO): NO